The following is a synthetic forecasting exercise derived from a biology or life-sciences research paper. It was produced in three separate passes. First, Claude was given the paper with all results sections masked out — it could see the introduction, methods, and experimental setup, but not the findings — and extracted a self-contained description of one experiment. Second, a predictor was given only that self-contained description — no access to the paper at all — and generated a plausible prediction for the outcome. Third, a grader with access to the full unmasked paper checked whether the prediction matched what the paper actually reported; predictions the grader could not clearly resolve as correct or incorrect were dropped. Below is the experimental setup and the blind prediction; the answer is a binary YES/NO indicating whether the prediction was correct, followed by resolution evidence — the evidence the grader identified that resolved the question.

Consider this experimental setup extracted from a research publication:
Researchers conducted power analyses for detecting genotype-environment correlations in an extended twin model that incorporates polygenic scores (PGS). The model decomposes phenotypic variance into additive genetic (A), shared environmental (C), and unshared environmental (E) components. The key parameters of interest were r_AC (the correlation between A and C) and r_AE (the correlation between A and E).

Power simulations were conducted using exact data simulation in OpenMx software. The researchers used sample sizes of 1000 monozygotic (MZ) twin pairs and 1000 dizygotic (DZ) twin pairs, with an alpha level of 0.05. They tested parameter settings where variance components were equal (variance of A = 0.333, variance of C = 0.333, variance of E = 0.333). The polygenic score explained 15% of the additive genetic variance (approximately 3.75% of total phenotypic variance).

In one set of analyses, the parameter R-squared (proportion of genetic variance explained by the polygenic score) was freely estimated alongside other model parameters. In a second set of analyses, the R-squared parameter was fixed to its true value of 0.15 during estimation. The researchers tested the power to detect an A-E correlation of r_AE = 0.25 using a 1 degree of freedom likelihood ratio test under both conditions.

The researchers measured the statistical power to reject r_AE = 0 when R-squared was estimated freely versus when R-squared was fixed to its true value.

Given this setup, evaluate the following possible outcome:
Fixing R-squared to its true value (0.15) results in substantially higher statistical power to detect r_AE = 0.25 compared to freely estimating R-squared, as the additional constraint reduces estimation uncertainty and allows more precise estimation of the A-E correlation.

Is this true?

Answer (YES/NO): YES